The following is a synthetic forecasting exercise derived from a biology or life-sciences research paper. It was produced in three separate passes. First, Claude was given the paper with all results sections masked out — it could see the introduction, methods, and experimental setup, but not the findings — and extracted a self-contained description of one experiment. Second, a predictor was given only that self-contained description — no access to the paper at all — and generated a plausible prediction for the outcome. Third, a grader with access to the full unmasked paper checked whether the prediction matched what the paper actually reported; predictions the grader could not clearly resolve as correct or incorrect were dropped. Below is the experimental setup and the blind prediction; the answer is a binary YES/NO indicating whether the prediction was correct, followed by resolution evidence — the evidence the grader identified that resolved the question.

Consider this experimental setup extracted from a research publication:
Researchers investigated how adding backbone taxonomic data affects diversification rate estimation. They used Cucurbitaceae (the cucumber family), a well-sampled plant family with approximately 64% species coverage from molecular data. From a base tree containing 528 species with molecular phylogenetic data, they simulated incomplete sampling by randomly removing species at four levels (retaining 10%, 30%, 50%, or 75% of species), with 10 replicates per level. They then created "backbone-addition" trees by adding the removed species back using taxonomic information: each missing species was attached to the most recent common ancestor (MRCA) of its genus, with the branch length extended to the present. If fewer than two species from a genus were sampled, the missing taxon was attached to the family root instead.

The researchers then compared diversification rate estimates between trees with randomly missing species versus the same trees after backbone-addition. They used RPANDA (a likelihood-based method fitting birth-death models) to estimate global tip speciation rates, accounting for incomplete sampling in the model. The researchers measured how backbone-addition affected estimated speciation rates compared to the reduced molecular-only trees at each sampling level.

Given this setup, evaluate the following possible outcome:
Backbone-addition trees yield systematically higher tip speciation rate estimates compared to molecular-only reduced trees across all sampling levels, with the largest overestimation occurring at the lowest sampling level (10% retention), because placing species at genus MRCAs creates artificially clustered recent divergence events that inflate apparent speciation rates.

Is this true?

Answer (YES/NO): NO